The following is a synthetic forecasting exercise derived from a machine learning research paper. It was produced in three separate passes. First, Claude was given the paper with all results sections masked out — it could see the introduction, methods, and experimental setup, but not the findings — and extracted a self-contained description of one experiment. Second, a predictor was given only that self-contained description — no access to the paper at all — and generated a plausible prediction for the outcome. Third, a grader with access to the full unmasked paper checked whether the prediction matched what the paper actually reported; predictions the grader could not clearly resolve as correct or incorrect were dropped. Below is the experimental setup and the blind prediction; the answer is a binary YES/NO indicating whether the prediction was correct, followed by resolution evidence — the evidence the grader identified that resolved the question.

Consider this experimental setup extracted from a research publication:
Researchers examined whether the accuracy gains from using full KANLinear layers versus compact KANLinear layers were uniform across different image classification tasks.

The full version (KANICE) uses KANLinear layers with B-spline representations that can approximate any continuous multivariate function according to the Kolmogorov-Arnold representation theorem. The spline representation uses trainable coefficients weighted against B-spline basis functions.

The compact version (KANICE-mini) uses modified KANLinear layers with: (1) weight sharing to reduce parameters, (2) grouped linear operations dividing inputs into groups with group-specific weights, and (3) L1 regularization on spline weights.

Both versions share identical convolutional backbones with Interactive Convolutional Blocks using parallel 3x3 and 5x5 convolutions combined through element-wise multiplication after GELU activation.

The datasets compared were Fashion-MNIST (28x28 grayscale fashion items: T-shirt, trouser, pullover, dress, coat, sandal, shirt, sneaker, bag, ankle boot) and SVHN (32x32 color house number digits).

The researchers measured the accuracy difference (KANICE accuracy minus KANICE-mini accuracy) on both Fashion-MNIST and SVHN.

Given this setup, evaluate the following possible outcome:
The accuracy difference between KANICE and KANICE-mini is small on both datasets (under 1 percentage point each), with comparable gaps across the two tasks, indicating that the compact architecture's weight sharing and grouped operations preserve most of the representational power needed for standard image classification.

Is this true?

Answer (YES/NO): NO